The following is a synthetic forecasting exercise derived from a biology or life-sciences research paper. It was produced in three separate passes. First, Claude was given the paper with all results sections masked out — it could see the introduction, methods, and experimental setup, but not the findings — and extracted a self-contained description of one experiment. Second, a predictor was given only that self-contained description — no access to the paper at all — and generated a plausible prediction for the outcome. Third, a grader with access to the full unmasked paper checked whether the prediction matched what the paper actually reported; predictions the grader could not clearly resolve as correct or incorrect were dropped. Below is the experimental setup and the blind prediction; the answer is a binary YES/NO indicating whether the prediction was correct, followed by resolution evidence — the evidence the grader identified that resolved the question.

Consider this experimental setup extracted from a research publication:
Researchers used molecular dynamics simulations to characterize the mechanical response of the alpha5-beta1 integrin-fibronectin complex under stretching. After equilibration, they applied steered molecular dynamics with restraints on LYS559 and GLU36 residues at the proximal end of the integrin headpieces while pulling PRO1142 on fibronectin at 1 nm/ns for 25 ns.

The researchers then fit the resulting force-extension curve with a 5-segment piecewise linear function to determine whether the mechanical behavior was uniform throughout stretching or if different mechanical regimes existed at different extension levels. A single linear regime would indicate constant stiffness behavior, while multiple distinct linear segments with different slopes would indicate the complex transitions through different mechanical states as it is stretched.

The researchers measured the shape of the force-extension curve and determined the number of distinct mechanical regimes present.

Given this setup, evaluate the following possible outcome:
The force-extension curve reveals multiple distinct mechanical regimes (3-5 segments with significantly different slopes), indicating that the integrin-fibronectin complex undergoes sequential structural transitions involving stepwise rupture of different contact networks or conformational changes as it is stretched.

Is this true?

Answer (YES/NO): YES